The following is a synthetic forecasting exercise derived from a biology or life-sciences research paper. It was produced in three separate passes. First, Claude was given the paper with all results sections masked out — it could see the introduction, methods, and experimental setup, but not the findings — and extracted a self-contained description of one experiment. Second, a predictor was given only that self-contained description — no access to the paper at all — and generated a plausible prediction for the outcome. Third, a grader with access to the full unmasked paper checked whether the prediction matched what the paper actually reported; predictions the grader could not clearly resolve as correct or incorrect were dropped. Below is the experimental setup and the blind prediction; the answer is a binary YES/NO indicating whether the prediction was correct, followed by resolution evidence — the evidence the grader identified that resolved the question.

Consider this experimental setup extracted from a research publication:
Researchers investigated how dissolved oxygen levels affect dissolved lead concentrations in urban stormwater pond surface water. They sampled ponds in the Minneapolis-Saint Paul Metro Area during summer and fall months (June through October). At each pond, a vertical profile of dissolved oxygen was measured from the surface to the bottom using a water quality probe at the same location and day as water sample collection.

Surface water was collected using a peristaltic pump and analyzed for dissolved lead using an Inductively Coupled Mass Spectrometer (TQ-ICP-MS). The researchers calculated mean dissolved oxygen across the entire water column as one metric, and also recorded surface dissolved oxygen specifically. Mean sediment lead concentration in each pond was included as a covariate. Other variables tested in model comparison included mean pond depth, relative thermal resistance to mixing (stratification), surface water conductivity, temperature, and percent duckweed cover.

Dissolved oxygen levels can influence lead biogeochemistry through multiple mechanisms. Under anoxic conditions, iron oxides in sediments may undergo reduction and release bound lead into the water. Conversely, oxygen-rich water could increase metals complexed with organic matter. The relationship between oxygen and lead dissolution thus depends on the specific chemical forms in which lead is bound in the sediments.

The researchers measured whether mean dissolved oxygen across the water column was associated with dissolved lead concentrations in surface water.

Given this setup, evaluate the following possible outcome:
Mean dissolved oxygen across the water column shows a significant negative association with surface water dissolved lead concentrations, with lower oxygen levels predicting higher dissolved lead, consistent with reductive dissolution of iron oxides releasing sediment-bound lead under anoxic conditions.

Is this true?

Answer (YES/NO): NO